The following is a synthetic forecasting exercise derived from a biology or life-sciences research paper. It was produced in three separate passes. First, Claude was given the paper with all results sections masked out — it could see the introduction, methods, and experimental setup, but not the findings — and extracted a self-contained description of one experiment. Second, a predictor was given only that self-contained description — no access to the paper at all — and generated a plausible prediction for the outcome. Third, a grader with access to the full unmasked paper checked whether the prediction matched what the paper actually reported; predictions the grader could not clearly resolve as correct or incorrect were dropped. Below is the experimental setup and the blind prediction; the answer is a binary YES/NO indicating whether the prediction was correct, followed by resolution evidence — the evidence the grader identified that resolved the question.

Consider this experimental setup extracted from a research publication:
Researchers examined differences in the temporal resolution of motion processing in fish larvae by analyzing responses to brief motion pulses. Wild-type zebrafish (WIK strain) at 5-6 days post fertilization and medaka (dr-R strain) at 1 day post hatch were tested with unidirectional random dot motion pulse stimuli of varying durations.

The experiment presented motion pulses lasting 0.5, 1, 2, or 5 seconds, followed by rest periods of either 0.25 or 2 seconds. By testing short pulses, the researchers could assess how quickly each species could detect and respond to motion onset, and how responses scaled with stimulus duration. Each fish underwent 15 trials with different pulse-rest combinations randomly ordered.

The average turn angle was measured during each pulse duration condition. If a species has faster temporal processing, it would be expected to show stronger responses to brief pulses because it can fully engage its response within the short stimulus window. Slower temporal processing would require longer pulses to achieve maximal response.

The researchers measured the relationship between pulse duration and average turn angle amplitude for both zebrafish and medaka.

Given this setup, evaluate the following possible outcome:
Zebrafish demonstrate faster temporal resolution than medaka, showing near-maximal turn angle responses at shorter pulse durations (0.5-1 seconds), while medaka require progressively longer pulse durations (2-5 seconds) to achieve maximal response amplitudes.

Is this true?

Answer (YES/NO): NO